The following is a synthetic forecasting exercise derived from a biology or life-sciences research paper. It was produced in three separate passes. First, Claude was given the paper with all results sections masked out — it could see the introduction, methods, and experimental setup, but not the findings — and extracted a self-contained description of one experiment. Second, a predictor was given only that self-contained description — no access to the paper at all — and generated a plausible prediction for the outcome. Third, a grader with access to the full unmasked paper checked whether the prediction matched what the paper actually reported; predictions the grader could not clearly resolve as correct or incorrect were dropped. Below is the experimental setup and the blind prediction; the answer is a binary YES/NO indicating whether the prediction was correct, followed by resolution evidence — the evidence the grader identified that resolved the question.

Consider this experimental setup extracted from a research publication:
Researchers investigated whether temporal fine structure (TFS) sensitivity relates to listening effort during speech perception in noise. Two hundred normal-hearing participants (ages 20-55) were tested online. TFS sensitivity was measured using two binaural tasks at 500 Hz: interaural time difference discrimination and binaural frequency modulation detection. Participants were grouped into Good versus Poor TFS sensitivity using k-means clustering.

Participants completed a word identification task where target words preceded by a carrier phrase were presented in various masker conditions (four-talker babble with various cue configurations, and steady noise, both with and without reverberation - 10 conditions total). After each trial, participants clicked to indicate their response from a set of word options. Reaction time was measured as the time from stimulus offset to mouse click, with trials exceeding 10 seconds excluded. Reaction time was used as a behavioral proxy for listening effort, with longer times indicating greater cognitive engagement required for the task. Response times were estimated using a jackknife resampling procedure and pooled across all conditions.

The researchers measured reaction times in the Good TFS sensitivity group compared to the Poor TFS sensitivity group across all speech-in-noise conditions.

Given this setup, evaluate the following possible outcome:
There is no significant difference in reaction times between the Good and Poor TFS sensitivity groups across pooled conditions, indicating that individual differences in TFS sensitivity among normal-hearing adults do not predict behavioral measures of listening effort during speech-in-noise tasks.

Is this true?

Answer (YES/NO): NO